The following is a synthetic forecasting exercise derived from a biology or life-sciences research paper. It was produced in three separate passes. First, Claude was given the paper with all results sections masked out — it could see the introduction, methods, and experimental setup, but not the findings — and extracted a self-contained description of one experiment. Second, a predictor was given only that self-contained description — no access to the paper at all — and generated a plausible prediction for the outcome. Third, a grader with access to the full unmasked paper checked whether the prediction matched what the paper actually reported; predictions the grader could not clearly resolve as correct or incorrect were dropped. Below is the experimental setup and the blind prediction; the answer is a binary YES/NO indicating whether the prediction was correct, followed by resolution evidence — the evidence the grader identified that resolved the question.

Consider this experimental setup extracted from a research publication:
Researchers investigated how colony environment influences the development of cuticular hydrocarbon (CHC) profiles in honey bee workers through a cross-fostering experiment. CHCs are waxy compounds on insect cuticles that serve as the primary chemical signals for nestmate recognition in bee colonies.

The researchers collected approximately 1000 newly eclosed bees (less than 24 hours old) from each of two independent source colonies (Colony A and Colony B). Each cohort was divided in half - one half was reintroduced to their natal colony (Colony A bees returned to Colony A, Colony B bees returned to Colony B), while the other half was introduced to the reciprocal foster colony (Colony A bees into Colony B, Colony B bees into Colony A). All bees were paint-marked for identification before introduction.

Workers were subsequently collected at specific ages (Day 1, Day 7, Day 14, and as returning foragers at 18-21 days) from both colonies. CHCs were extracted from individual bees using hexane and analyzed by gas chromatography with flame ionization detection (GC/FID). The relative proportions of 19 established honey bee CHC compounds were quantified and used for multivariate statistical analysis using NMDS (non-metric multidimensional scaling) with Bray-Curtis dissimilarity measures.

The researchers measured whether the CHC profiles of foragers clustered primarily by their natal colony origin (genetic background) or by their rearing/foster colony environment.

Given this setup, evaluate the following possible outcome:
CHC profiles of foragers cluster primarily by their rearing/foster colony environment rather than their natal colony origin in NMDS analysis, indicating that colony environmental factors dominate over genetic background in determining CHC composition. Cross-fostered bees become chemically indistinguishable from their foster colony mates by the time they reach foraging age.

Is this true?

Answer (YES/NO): NO